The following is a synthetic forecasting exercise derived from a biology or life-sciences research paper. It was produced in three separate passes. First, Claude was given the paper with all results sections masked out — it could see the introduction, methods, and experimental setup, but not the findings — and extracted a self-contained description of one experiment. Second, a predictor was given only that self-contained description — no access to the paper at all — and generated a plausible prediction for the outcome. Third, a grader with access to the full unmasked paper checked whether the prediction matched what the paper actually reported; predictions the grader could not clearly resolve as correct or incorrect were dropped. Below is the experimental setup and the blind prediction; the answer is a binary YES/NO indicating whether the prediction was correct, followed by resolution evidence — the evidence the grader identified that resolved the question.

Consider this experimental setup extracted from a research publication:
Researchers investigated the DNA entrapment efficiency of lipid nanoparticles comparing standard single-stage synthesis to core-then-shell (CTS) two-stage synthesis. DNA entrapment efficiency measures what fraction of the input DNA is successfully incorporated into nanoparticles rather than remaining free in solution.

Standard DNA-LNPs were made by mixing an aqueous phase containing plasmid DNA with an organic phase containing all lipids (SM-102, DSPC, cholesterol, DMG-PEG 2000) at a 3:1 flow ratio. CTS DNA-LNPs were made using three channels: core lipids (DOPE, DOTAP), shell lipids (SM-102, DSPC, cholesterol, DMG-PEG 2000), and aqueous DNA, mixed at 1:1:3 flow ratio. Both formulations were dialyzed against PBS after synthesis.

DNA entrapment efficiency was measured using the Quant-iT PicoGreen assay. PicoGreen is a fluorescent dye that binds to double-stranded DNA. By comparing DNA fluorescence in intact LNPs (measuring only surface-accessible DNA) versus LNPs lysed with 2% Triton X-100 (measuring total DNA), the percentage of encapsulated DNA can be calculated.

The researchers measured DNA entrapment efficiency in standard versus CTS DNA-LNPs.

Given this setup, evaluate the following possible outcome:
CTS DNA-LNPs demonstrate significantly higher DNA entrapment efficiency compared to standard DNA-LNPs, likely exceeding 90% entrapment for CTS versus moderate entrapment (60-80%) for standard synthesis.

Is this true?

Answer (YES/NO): NO